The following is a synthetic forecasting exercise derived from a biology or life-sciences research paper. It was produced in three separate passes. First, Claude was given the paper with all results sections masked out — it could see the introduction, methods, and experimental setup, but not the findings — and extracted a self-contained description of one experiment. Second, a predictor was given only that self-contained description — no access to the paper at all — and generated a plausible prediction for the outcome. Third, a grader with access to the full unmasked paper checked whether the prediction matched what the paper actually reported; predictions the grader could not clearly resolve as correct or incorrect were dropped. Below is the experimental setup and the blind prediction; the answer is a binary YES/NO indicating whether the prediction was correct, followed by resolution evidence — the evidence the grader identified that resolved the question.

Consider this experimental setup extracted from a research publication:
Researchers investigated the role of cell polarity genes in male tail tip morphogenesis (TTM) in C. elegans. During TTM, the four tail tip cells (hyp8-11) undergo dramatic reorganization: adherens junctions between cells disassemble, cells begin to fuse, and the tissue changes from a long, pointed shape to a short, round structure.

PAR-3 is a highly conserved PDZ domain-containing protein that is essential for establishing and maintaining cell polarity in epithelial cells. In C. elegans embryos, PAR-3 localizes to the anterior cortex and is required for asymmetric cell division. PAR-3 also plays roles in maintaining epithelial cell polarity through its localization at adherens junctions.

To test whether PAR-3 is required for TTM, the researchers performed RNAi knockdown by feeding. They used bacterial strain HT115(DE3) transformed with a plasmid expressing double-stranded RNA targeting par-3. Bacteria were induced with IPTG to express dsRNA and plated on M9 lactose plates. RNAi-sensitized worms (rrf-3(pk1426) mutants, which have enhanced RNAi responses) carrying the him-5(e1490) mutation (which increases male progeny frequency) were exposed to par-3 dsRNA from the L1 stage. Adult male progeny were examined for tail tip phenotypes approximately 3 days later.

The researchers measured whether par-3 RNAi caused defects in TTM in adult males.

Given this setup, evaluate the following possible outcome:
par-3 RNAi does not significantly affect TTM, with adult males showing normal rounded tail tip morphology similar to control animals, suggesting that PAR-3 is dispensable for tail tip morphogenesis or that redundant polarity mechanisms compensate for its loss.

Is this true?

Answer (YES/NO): YES